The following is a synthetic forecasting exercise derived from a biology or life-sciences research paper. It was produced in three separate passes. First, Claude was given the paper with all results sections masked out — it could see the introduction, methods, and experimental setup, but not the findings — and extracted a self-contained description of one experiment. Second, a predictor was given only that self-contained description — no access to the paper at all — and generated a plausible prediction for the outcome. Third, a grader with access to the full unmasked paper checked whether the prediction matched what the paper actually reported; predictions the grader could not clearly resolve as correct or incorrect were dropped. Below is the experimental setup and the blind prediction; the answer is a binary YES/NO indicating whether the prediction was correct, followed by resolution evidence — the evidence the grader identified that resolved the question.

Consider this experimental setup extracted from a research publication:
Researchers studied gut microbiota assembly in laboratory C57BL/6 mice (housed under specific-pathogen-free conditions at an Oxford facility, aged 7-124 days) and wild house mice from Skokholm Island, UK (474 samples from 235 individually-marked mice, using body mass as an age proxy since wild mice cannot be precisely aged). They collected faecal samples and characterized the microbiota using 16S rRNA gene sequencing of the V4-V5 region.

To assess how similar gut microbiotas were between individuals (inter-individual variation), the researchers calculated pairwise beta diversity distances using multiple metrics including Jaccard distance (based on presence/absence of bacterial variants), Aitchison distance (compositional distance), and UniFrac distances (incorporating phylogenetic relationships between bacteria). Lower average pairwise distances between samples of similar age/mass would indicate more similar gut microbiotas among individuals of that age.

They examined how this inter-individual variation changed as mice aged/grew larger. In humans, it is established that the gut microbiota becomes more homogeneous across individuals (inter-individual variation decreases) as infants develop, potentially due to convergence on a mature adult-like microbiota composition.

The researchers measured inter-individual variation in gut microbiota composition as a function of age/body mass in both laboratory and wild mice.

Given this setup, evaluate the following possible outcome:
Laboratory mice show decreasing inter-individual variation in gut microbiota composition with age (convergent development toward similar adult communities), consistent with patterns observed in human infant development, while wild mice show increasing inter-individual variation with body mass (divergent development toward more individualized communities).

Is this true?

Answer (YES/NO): NO